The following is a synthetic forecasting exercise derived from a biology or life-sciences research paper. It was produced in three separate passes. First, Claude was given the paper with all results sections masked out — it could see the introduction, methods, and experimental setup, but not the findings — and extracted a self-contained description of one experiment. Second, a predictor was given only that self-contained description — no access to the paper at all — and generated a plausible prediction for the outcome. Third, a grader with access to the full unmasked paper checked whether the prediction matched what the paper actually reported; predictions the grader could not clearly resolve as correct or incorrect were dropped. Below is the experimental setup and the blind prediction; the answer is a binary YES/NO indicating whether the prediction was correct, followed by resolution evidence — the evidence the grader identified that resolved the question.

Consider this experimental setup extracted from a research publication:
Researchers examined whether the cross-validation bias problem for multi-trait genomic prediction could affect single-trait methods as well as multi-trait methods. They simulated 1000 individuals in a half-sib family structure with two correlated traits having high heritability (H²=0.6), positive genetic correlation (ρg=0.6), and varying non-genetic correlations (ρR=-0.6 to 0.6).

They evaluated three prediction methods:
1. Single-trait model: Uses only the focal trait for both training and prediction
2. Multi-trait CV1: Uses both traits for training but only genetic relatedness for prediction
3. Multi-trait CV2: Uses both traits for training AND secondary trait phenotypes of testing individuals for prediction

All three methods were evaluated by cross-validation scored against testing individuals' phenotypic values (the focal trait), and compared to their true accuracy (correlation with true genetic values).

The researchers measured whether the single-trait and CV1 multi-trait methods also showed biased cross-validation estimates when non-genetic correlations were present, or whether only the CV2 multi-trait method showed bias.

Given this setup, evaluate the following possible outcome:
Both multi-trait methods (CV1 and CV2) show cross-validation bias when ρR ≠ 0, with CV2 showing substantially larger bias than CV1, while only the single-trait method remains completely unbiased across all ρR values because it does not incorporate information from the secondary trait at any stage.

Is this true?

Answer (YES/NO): NO